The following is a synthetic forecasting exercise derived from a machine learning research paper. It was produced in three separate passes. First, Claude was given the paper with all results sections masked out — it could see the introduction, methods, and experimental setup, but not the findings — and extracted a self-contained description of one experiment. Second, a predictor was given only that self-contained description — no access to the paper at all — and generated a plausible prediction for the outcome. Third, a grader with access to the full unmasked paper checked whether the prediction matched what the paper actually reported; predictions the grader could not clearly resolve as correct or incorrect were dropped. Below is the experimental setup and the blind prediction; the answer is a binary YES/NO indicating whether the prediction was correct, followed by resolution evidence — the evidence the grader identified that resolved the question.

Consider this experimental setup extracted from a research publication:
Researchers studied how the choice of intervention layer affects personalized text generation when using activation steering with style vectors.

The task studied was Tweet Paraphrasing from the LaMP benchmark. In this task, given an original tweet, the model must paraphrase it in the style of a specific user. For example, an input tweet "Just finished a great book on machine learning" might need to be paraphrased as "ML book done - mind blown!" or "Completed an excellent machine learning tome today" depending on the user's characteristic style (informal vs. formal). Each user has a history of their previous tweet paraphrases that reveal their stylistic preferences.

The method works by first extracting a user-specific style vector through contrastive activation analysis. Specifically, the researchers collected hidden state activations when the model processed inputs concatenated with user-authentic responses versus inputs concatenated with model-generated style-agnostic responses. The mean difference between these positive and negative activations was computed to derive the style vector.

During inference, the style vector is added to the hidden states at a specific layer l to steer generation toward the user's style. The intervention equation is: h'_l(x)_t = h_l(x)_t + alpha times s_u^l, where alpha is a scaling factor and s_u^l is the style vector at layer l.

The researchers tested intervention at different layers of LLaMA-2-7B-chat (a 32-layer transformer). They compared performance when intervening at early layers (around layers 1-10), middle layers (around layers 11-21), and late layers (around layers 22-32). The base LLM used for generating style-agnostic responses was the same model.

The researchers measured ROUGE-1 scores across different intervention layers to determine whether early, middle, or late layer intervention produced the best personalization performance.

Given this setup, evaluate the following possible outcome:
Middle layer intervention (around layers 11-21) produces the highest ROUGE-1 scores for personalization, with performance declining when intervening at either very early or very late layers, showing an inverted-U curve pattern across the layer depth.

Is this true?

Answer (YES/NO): NO